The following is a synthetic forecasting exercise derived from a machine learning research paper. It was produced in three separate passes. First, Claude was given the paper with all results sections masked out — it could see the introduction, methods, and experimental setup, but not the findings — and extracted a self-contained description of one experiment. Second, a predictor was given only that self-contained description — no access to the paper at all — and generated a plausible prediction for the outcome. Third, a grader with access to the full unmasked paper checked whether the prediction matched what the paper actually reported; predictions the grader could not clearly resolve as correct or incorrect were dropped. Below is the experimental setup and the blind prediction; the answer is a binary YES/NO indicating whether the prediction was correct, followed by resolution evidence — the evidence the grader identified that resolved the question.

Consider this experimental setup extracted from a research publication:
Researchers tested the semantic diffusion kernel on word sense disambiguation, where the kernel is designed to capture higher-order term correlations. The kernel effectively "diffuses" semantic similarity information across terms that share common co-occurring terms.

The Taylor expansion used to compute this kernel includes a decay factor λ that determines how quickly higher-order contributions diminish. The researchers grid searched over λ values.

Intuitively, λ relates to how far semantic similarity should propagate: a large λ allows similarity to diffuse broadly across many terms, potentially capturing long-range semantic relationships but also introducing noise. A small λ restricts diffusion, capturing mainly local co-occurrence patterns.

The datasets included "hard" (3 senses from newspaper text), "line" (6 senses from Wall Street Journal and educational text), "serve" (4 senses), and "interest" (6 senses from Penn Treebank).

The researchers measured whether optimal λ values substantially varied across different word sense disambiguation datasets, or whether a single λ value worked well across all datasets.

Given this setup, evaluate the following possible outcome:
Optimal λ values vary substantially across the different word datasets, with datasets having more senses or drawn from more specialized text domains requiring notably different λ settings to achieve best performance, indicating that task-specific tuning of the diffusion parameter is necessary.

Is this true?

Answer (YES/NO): NO